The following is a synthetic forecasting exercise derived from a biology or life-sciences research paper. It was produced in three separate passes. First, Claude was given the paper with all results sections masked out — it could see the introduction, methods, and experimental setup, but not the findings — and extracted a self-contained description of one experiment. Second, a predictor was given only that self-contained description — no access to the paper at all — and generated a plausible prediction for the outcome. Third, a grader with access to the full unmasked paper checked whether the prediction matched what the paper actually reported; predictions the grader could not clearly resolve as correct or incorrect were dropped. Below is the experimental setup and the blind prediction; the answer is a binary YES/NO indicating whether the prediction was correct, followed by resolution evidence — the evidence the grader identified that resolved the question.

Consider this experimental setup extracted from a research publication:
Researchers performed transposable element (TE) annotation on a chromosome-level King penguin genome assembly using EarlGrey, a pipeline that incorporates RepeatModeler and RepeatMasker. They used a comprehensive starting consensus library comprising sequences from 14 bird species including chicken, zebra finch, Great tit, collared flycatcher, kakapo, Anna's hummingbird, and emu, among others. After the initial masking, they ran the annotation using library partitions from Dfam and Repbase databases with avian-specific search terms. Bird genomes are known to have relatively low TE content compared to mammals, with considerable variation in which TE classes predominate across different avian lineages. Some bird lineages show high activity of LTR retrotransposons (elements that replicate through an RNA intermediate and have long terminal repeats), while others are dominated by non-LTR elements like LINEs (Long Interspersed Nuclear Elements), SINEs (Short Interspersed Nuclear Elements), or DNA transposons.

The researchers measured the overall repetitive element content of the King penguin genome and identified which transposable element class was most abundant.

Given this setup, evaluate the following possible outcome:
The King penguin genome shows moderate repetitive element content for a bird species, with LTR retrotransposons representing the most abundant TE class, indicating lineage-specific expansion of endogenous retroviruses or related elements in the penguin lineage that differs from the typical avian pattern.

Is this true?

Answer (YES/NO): NO